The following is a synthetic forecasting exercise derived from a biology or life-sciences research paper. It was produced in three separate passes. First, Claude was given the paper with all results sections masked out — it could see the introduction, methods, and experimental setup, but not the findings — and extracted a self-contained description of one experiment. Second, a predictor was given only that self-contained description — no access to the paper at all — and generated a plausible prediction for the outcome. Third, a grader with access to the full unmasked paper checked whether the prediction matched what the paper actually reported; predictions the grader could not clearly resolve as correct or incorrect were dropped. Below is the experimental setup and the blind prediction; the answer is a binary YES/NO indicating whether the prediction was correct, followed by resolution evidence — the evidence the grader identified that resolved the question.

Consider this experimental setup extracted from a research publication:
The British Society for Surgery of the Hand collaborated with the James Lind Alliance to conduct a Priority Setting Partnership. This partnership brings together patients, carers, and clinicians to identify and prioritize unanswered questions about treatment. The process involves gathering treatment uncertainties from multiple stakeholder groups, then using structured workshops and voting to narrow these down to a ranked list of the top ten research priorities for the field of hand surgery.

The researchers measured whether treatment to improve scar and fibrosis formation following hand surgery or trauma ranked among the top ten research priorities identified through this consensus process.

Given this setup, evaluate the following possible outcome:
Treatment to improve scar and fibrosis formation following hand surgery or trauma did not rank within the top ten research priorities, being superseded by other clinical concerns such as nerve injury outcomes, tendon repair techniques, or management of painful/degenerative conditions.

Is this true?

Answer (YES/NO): NO